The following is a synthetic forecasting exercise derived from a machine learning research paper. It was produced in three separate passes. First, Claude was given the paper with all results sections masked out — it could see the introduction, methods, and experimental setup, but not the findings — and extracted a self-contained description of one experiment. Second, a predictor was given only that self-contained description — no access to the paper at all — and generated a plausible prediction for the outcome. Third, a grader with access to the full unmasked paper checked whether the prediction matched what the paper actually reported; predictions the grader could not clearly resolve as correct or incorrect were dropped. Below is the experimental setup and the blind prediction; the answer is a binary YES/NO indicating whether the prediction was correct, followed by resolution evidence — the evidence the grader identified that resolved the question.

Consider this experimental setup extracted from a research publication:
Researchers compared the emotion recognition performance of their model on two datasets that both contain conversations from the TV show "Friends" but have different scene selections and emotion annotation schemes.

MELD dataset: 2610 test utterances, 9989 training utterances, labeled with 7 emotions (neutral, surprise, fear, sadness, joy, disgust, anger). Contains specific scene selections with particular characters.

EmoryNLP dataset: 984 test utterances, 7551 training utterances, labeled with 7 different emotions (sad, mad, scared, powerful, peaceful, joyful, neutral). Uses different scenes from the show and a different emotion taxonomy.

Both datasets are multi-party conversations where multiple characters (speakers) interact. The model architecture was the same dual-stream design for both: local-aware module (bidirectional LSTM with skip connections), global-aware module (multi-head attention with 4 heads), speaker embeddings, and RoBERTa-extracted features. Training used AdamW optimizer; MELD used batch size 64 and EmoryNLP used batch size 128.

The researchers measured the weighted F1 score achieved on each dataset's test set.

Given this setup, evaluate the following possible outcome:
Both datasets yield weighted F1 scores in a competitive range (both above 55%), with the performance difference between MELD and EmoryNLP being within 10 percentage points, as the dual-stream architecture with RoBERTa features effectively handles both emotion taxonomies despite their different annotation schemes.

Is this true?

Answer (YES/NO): NO